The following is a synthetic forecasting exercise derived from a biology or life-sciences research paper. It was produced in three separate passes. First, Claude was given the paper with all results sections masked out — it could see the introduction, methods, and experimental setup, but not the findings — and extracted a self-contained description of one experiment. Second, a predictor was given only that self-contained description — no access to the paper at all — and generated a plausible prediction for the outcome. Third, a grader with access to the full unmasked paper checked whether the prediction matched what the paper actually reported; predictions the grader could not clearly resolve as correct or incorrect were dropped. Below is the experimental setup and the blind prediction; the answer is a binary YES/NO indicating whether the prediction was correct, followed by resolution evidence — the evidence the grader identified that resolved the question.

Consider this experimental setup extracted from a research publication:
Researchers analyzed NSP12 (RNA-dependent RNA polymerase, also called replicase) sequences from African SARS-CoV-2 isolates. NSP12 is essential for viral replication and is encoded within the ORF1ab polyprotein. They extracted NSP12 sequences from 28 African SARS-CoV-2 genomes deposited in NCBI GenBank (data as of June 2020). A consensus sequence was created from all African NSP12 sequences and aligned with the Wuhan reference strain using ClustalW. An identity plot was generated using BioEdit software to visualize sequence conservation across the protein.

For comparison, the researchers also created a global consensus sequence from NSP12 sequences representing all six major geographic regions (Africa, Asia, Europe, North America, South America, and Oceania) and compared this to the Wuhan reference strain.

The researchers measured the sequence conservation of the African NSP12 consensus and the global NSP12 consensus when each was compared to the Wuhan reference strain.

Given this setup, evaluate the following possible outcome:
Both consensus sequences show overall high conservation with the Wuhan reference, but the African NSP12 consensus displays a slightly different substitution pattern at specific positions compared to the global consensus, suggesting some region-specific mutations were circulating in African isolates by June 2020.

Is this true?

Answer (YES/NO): NO